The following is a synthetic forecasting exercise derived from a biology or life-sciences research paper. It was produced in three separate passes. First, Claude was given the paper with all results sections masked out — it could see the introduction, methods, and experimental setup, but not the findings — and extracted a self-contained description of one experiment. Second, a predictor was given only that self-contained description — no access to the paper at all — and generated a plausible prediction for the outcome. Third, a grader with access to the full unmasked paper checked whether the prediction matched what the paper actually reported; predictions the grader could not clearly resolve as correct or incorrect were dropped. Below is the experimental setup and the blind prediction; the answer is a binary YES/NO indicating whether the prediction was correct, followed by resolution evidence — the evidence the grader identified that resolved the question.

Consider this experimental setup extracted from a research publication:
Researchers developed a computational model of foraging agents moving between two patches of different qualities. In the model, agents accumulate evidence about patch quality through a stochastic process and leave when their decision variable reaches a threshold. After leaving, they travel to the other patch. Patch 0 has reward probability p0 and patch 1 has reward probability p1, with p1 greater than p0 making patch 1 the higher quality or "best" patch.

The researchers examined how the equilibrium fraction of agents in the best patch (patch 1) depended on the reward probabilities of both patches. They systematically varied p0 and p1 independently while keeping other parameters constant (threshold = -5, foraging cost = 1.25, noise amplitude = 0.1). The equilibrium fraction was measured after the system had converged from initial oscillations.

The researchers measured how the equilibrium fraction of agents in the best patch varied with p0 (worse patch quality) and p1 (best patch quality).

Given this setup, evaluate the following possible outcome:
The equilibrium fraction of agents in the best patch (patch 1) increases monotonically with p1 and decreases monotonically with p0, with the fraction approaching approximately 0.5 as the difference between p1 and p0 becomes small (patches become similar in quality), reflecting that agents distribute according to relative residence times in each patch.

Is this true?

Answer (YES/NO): YES